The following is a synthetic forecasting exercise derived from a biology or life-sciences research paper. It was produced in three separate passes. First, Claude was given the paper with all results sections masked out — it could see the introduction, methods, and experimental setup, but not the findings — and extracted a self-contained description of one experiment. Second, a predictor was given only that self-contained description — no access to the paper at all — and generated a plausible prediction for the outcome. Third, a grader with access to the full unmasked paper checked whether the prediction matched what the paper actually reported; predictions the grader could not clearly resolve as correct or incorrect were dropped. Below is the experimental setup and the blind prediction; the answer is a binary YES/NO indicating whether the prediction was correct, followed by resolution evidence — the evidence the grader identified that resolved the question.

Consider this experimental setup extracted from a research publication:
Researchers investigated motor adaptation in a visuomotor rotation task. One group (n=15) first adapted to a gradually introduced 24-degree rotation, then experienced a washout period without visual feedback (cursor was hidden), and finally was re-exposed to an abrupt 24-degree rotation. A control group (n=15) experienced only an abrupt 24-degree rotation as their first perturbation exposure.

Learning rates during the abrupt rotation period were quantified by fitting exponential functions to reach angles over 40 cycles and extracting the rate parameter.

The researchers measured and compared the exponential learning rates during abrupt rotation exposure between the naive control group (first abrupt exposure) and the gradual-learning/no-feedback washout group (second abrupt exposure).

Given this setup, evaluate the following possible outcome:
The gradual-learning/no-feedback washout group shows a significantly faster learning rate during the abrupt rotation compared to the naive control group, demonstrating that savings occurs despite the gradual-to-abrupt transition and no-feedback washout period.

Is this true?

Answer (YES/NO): YES